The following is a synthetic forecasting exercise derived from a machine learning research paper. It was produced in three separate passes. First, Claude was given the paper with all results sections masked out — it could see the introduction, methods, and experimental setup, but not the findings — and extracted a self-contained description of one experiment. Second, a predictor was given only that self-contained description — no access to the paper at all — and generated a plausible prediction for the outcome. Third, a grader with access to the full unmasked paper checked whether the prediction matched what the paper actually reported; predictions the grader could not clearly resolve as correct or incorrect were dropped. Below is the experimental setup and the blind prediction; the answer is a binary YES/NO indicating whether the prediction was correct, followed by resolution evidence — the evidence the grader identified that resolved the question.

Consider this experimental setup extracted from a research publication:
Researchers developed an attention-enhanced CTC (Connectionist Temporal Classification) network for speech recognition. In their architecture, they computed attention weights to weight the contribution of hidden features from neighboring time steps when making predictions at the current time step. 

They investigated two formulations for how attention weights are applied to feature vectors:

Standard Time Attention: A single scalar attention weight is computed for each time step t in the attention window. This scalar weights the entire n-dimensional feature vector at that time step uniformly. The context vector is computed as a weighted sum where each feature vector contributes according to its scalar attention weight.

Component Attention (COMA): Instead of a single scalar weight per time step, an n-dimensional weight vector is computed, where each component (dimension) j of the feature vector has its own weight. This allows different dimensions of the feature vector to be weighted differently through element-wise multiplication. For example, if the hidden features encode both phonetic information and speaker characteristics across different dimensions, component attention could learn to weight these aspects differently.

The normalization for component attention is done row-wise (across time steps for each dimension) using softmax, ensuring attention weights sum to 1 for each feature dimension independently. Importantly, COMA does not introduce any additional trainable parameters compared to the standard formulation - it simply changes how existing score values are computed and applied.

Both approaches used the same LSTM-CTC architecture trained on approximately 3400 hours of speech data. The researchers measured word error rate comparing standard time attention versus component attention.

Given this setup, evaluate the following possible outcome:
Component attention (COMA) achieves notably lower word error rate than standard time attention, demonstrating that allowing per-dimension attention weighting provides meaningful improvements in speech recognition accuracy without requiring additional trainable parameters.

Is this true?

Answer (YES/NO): YES